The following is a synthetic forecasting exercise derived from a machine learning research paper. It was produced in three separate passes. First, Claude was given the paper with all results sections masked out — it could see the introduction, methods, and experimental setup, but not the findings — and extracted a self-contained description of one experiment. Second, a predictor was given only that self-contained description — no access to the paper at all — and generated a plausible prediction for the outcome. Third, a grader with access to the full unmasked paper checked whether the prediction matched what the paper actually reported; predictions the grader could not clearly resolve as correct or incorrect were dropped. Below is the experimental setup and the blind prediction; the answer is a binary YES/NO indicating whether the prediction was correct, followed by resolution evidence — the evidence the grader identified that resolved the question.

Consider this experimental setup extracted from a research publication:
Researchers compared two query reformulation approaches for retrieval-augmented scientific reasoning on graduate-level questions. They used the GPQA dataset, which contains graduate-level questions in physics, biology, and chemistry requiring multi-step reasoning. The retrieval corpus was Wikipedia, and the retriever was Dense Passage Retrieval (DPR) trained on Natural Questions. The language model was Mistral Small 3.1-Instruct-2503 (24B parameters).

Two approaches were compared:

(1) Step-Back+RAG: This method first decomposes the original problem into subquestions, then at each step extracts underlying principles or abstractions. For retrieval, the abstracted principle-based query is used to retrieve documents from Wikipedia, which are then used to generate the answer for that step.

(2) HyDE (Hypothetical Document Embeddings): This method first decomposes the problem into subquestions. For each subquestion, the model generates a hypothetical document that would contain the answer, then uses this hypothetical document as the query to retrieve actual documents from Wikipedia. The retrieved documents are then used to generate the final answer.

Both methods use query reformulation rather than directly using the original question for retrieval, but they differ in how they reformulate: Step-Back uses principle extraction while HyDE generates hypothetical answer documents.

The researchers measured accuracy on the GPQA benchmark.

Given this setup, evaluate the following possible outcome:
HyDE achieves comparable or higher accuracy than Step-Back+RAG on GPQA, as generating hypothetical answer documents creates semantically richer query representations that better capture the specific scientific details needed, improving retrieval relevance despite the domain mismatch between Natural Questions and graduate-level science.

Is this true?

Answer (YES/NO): YES